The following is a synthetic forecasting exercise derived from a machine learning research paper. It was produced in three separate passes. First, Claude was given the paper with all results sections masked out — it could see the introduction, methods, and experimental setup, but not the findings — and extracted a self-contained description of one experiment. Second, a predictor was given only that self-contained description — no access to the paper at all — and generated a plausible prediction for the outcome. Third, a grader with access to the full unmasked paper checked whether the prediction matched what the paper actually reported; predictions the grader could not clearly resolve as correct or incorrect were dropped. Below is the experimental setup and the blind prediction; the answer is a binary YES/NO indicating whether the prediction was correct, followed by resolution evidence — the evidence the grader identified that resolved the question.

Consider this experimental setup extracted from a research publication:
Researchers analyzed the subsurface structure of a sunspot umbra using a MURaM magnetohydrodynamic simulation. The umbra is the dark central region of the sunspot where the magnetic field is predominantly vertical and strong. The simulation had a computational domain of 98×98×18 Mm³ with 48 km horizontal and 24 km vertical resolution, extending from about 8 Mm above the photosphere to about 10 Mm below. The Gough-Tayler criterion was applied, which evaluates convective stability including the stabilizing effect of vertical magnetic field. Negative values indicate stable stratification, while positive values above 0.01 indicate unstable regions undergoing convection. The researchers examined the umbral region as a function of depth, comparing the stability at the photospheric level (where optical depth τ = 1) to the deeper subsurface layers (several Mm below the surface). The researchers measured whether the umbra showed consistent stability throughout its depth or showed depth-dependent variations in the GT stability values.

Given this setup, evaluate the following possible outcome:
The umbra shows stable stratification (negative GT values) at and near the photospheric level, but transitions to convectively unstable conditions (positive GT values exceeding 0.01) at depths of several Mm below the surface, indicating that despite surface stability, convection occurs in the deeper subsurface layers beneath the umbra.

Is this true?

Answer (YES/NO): NO